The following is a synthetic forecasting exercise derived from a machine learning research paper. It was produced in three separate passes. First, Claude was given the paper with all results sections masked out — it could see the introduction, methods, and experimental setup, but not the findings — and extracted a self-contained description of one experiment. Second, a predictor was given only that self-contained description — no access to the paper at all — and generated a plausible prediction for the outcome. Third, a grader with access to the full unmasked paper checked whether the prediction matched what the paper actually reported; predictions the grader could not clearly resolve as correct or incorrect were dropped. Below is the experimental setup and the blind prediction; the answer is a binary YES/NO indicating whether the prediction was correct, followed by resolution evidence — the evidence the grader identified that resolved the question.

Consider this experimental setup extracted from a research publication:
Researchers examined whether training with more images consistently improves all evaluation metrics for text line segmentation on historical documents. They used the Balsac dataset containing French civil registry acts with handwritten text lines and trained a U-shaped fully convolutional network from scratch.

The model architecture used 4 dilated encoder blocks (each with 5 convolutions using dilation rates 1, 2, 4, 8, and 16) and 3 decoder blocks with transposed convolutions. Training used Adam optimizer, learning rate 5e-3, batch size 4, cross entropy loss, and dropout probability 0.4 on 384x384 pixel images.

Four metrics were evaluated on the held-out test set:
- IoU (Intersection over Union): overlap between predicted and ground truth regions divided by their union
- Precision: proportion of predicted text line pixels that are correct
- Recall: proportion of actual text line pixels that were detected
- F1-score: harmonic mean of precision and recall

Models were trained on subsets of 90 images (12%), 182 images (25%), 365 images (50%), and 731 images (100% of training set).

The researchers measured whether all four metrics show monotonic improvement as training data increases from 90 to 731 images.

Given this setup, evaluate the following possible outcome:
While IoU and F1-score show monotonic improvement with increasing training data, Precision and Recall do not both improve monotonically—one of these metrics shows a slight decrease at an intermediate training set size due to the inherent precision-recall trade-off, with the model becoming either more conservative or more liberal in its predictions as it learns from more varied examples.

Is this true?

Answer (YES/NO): NO